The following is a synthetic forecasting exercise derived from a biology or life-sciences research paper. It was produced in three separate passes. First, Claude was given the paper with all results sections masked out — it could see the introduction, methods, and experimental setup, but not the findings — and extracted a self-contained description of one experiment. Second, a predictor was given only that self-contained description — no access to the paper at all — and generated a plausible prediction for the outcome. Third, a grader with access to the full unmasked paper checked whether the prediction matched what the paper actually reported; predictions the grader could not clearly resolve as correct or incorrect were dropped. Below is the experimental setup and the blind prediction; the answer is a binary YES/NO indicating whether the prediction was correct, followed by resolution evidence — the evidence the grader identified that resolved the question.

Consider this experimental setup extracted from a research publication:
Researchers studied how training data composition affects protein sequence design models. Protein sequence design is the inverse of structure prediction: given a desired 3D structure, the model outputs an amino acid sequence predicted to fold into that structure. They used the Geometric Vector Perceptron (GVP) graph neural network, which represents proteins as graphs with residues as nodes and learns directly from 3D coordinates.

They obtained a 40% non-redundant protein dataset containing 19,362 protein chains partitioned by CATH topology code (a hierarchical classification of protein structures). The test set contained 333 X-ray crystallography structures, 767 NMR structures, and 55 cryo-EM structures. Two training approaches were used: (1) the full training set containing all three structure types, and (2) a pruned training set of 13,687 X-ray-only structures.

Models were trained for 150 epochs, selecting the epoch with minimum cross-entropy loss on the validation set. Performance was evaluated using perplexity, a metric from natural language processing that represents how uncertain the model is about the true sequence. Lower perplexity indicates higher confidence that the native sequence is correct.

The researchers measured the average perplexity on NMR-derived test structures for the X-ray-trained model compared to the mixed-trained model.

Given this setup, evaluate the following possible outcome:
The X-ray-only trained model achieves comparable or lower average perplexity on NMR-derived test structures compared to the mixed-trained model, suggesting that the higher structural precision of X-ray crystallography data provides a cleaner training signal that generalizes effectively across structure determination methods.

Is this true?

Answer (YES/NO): NO